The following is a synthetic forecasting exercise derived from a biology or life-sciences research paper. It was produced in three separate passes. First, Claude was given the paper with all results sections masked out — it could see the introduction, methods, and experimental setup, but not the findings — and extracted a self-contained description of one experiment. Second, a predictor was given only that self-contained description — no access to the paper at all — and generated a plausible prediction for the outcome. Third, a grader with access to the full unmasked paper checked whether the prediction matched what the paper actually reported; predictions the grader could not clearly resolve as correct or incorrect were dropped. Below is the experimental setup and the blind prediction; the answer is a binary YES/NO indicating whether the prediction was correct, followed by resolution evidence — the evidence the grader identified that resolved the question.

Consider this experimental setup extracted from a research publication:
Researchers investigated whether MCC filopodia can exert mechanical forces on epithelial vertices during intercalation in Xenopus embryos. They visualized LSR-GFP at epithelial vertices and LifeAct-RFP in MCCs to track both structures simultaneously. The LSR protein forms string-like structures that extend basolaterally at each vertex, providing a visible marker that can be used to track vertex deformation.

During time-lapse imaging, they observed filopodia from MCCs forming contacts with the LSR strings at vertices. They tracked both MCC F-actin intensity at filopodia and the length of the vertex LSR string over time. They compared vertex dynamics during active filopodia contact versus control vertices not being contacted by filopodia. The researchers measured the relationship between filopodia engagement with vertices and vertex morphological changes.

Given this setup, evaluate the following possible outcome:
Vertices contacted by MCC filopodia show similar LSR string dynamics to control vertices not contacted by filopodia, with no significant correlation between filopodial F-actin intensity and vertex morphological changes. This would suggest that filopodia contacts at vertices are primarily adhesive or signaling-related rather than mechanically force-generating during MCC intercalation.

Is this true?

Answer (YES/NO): NO